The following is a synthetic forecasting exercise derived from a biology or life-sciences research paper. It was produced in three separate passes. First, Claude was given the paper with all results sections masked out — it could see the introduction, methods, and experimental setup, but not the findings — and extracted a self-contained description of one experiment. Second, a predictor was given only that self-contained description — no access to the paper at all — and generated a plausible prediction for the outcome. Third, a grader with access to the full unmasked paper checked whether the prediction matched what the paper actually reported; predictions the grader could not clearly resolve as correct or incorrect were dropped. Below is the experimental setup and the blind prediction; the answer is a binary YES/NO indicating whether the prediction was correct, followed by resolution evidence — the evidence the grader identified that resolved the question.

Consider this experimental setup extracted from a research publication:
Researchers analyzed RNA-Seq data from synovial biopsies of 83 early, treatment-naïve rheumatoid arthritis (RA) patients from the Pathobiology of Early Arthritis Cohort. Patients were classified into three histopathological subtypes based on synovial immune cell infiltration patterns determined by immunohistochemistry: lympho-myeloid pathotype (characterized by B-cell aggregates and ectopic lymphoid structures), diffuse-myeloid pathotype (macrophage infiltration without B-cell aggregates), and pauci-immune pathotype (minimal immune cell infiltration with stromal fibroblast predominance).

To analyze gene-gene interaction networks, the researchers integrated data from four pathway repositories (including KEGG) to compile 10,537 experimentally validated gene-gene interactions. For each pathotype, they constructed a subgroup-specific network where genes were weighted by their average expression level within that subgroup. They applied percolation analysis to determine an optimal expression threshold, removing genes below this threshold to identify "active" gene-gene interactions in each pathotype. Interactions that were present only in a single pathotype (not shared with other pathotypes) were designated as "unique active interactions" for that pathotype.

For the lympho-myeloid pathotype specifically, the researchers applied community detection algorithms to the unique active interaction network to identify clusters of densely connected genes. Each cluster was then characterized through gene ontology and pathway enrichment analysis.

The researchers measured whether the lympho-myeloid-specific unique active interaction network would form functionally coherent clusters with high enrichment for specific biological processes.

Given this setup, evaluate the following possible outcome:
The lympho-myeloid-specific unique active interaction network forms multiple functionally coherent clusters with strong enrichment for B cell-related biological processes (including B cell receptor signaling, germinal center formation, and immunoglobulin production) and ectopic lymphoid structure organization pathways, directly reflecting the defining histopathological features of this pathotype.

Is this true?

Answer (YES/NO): NO